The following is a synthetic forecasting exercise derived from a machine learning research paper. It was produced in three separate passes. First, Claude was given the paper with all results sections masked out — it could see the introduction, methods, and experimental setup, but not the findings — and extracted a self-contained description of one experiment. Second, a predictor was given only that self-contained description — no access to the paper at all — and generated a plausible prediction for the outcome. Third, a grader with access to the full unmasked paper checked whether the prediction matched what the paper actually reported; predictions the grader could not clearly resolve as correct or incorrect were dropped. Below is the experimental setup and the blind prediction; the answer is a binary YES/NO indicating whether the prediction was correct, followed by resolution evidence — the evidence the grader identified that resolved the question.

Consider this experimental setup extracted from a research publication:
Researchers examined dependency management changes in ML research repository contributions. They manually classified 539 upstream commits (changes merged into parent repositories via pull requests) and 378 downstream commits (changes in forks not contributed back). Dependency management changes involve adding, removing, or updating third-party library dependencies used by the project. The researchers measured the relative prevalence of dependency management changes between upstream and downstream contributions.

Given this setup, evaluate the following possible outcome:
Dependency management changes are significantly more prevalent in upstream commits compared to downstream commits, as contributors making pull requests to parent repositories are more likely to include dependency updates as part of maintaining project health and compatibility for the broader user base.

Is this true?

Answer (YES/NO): YES